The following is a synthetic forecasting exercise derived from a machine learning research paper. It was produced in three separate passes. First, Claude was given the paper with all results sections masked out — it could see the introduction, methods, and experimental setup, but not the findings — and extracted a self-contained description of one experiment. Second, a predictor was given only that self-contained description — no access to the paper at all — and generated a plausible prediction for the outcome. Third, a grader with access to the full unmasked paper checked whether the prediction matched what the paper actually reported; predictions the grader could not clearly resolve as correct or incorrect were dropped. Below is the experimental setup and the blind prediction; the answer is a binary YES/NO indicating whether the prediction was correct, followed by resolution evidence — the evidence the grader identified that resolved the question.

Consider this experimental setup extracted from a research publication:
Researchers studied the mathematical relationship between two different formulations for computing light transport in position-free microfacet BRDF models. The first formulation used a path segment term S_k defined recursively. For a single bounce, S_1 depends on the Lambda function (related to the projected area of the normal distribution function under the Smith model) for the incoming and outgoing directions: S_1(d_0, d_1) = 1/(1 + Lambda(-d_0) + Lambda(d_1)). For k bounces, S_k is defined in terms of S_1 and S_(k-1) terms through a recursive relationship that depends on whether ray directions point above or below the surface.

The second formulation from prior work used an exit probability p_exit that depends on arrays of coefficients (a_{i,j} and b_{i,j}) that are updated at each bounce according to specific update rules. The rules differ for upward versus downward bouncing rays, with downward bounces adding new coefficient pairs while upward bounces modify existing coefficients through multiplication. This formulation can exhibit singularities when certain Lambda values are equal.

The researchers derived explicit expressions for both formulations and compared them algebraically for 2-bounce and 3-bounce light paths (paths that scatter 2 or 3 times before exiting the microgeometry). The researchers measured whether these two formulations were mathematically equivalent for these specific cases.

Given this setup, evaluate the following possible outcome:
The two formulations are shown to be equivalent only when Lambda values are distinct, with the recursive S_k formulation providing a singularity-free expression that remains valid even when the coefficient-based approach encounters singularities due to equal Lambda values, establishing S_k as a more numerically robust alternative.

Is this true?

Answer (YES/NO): NO